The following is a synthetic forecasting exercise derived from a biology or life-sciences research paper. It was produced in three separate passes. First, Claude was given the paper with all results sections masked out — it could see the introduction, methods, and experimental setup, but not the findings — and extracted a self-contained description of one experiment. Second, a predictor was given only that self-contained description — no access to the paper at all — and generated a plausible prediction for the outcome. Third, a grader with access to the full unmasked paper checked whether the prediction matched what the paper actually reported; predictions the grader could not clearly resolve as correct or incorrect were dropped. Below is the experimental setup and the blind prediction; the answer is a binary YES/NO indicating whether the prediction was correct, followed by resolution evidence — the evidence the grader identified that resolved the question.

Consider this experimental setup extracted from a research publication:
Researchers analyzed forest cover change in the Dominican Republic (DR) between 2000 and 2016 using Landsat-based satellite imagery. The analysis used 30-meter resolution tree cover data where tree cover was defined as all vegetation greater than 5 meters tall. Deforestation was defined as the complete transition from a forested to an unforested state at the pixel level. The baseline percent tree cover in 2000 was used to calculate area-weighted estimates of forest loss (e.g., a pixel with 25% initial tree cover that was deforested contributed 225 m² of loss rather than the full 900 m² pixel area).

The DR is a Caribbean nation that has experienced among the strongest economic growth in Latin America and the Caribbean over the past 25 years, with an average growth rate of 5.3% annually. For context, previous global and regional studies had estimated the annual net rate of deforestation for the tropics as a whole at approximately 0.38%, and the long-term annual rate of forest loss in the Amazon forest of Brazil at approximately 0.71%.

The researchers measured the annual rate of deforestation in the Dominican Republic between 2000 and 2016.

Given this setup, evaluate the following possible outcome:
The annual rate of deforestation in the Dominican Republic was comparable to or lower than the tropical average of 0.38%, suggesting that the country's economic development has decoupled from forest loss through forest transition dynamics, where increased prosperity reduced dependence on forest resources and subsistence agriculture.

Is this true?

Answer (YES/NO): NO